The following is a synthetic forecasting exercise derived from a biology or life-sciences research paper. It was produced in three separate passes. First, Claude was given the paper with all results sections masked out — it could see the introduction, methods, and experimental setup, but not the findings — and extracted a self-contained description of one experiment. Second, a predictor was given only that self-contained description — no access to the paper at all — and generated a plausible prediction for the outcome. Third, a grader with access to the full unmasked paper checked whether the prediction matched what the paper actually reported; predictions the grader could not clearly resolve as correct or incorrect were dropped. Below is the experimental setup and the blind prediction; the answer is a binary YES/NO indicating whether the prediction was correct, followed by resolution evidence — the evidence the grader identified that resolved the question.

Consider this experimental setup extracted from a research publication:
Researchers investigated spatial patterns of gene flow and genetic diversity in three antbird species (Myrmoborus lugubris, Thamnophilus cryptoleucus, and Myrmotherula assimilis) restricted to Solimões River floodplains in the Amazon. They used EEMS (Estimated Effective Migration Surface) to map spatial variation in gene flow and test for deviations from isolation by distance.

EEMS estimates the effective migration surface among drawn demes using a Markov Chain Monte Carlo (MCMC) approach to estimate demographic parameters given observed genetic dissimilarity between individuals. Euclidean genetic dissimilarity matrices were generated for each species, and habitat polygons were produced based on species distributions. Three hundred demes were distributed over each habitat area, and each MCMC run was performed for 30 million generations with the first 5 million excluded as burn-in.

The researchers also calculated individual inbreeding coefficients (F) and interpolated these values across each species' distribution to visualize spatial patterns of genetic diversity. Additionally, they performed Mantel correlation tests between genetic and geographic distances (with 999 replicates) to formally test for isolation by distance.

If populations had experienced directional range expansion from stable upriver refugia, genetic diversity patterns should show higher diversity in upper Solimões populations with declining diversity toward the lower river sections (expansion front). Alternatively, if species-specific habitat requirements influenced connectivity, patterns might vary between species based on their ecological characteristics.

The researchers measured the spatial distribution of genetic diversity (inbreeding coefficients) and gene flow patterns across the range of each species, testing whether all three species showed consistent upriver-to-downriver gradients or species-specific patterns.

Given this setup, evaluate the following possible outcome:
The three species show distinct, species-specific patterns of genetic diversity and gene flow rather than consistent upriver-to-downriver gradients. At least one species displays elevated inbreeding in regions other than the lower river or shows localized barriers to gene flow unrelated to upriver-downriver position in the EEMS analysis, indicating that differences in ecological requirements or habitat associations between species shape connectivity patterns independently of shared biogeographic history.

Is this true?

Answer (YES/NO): YES